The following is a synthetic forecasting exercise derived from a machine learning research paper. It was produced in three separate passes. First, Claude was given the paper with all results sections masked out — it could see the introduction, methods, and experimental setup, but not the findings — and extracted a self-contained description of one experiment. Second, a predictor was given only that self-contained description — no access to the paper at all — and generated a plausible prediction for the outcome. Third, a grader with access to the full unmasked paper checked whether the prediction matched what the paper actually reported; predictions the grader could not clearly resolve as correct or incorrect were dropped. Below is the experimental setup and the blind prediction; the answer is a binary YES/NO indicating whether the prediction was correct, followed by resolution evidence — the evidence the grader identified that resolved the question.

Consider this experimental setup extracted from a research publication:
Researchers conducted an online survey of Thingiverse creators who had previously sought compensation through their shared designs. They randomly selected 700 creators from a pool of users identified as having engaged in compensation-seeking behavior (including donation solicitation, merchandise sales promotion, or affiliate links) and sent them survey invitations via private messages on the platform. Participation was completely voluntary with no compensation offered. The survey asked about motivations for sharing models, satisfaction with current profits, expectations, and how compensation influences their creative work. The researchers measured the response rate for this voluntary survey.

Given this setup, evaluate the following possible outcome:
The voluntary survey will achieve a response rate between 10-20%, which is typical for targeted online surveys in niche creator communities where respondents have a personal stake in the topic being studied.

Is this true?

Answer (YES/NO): NO